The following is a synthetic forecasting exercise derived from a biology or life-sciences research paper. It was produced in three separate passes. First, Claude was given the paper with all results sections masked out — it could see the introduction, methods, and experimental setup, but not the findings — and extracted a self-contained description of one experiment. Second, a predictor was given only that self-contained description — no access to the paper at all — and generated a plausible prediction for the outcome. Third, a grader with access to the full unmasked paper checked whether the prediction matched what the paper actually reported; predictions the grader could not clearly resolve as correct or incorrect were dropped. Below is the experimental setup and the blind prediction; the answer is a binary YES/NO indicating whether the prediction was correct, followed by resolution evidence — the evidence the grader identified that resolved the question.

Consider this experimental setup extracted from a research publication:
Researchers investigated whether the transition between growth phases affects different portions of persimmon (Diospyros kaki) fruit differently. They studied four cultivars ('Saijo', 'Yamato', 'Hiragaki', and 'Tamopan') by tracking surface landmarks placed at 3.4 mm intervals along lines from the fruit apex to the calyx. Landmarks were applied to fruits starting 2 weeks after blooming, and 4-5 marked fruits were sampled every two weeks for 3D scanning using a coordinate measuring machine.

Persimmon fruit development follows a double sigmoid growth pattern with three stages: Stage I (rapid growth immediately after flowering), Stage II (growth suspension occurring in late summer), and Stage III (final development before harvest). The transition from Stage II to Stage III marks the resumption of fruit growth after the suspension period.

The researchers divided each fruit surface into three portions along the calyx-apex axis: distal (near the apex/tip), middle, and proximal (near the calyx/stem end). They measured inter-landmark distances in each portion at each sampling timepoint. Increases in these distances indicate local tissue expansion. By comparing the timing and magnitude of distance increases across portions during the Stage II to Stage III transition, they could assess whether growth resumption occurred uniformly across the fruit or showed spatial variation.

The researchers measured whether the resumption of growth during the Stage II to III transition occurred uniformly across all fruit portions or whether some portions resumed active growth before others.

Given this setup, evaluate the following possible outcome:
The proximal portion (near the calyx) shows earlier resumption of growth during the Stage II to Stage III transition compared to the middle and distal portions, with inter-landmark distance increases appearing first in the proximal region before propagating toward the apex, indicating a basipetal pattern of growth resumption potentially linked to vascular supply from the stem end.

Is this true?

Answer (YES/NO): NO